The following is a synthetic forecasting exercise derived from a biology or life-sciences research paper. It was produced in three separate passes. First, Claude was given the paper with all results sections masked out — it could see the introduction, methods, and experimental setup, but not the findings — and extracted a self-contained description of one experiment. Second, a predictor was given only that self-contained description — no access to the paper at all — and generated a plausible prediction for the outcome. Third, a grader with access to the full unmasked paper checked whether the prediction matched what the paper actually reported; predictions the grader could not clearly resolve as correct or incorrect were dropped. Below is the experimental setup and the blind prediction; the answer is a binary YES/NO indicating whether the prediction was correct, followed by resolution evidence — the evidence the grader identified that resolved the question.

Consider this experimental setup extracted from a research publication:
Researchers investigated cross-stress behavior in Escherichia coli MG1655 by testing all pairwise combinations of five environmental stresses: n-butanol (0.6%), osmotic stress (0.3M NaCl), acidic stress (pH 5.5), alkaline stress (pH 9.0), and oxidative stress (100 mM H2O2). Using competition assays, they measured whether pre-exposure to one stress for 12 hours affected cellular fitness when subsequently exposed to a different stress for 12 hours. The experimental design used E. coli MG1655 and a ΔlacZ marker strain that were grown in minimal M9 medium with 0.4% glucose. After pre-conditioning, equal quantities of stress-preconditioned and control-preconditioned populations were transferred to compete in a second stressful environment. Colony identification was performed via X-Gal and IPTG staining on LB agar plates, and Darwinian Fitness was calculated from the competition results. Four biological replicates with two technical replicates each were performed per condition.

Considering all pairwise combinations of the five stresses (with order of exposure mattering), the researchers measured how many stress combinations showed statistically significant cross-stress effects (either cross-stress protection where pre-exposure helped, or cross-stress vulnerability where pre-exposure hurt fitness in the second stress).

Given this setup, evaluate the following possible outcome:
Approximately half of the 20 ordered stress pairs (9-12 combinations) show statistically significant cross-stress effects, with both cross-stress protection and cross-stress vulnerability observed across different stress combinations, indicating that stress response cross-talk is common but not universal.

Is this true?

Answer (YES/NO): NO